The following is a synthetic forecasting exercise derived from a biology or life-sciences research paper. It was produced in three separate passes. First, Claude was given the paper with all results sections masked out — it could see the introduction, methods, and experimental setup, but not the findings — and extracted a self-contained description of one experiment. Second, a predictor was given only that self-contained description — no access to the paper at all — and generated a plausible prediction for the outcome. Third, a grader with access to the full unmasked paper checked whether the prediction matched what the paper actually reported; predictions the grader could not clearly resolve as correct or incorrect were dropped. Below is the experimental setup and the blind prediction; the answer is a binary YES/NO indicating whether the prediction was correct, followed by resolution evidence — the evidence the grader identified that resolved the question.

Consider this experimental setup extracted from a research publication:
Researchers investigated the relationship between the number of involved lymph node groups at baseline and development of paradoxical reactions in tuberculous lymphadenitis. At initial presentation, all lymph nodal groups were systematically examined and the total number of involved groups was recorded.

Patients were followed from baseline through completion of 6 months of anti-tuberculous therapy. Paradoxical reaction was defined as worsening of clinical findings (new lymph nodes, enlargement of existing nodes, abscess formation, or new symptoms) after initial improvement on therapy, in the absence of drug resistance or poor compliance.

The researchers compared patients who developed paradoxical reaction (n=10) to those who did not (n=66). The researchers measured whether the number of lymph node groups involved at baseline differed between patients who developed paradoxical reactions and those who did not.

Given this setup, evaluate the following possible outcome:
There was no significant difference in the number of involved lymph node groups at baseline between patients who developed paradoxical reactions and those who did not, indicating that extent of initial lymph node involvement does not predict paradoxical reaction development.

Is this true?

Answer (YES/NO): YES